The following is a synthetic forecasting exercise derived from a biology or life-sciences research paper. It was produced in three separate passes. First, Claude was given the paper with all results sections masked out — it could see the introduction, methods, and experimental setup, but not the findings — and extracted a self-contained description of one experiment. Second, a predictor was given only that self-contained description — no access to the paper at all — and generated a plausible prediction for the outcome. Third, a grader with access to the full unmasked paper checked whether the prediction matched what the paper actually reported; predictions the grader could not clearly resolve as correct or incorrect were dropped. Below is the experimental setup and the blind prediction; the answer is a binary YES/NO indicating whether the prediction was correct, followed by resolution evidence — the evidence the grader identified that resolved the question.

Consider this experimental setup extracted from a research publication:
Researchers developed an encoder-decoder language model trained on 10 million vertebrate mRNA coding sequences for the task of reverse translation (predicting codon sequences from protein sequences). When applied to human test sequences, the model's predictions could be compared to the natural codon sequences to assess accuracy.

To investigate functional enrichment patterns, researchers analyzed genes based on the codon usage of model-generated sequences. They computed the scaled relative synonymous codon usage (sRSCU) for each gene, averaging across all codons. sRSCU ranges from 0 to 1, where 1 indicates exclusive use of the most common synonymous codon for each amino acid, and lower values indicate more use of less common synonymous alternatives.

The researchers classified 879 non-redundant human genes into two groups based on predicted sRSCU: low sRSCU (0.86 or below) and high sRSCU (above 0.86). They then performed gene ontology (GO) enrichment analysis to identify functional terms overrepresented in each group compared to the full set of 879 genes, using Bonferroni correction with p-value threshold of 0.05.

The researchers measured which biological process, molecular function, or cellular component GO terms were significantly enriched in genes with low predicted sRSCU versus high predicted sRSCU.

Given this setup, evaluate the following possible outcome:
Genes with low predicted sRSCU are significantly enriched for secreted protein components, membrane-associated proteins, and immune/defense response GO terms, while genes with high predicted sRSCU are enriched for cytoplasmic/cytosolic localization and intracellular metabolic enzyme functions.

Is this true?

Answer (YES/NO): NO